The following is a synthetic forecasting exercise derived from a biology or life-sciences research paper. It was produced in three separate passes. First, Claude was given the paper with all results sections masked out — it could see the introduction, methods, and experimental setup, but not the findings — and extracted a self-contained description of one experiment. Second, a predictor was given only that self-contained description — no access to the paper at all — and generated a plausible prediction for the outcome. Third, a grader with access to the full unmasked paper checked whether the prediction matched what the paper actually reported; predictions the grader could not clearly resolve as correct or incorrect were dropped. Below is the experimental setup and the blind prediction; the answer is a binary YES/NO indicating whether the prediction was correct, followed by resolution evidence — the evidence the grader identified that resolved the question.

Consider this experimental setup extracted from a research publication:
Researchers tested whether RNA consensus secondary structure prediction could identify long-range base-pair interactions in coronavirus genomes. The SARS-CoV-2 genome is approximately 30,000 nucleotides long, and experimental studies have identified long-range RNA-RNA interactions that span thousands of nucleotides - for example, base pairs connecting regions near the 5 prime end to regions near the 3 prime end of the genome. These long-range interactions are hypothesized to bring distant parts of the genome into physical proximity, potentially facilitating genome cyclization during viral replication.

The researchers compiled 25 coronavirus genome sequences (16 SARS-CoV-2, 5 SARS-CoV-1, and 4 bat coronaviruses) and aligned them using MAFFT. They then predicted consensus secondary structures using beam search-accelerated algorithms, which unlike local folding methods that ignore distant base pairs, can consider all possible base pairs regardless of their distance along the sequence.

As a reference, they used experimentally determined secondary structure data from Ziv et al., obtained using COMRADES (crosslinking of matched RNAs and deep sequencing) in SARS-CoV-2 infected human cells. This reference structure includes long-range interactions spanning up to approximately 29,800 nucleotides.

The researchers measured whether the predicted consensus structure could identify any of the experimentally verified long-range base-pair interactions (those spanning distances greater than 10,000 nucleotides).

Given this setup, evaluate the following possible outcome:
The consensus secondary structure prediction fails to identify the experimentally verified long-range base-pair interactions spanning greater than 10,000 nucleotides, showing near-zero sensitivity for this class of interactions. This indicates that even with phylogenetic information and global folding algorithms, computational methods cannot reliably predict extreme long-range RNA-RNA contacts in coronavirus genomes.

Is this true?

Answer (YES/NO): NO